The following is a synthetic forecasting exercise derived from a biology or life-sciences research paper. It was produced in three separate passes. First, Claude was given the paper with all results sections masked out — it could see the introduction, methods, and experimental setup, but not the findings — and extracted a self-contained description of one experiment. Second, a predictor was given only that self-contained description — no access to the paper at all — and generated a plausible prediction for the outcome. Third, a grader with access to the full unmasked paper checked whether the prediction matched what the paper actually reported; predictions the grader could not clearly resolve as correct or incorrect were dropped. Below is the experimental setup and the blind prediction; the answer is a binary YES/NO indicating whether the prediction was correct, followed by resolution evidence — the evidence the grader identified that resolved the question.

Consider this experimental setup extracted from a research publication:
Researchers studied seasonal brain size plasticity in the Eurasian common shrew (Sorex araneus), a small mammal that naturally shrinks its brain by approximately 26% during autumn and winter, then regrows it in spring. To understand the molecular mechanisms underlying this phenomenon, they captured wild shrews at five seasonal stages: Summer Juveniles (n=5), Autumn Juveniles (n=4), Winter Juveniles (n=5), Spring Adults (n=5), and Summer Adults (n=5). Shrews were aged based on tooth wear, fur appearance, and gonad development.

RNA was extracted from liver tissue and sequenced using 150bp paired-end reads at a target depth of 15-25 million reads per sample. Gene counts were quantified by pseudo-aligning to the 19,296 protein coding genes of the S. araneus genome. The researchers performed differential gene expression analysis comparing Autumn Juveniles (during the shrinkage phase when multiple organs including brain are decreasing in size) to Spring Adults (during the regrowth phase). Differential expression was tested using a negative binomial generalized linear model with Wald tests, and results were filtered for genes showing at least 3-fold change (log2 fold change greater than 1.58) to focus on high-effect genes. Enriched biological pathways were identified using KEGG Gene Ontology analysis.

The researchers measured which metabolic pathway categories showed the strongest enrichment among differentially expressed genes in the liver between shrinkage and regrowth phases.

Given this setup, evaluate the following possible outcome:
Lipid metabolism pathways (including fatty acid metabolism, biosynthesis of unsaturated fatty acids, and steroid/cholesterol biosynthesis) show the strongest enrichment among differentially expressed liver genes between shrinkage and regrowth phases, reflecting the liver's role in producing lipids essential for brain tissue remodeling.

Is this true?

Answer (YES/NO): NO